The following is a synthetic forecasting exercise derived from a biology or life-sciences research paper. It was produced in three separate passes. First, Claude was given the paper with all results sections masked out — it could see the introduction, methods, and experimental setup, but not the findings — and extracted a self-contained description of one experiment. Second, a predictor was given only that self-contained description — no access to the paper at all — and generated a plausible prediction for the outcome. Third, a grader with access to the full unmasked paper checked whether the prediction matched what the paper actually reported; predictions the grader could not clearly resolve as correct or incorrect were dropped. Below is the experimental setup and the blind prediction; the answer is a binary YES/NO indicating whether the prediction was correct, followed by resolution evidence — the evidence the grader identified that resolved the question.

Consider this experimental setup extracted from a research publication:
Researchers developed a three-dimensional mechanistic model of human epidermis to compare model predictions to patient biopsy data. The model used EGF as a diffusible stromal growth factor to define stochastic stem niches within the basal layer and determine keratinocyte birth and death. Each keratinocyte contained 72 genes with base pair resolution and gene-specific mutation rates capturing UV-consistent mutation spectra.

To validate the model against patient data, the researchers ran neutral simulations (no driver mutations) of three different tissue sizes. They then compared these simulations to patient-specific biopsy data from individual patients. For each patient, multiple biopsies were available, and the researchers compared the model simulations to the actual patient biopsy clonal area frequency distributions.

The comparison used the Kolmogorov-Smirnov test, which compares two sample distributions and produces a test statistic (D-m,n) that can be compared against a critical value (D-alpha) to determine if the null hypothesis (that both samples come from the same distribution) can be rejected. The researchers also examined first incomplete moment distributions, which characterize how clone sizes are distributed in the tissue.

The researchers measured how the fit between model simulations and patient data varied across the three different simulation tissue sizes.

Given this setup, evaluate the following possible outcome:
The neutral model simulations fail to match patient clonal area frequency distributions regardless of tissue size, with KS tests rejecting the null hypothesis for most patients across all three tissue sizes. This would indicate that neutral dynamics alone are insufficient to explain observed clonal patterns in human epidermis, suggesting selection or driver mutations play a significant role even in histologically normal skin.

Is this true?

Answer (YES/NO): NO